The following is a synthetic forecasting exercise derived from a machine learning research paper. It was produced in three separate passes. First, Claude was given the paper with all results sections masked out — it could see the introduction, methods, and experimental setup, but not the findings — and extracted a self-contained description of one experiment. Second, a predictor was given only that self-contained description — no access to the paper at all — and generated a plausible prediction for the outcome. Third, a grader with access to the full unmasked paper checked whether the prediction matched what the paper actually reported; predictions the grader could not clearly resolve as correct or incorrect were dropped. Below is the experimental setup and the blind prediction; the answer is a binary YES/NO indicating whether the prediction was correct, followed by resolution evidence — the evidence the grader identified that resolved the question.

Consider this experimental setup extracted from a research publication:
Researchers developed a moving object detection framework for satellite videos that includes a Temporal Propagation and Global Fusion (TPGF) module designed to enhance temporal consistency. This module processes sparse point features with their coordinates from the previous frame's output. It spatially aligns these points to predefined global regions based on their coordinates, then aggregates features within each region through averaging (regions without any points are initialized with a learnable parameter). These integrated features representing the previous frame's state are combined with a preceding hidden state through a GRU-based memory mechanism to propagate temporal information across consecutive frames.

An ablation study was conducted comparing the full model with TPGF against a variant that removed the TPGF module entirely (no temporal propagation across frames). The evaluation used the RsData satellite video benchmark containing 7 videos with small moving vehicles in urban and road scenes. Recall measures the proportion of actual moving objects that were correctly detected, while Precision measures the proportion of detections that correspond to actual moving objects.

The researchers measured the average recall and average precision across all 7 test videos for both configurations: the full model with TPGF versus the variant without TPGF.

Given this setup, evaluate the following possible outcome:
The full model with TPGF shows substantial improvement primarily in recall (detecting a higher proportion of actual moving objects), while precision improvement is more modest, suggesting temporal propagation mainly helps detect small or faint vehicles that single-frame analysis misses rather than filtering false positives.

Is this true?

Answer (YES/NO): NO